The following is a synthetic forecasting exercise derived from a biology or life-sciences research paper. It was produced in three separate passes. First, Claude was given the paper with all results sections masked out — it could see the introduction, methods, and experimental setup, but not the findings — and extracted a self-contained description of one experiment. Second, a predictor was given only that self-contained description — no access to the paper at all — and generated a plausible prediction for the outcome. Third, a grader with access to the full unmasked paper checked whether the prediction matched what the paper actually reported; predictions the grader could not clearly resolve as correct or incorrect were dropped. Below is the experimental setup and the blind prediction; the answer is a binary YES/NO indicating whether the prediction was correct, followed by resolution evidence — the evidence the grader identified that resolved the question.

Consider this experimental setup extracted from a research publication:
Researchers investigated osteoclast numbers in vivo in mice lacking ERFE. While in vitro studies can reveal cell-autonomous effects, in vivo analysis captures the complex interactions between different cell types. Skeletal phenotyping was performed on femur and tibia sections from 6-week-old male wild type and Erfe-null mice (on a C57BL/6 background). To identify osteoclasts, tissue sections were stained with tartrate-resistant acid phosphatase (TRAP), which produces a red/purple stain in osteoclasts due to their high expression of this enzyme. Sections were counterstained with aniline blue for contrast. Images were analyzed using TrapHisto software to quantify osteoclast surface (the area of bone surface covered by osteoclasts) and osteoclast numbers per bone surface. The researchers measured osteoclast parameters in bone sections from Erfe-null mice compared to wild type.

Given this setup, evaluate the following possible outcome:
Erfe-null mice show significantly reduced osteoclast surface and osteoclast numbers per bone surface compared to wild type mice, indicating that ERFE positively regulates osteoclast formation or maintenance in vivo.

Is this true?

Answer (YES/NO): NO